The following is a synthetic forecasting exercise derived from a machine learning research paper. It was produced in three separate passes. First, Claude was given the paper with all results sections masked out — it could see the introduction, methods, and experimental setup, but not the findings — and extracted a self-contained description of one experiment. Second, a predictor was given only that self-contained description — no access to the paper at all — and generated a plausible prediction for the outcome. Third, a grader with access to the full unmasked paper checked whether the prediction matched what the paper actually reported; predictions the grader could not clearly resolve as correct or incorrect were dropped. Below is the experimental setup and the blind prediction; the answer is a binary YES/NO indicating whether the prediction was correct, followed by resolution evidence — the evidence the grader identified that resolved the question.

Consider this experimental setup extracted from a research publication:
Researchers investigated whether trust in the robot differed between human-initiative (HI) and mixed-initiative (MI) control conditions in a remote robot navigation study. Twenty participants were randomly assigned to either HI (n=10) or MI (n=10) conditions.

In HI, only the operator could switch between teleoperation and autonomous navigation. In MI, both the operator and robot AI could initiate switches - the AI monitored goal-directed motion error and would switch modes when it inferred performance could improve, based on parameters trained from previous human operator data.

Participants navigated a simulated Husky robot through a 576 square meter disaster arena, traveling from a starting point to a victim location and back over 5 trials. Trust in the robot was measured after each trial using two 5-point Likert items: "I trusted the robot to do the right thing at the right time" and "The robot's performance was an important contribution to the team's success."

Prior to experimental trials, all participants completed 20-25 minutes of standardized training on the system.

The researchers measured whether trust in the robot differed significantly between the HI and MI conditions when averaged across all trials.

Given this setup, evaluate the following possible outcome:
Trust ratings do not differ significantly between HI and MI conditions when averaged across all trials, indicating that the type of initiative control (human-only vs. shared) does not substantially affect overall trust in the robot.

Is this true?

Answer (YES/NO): YES